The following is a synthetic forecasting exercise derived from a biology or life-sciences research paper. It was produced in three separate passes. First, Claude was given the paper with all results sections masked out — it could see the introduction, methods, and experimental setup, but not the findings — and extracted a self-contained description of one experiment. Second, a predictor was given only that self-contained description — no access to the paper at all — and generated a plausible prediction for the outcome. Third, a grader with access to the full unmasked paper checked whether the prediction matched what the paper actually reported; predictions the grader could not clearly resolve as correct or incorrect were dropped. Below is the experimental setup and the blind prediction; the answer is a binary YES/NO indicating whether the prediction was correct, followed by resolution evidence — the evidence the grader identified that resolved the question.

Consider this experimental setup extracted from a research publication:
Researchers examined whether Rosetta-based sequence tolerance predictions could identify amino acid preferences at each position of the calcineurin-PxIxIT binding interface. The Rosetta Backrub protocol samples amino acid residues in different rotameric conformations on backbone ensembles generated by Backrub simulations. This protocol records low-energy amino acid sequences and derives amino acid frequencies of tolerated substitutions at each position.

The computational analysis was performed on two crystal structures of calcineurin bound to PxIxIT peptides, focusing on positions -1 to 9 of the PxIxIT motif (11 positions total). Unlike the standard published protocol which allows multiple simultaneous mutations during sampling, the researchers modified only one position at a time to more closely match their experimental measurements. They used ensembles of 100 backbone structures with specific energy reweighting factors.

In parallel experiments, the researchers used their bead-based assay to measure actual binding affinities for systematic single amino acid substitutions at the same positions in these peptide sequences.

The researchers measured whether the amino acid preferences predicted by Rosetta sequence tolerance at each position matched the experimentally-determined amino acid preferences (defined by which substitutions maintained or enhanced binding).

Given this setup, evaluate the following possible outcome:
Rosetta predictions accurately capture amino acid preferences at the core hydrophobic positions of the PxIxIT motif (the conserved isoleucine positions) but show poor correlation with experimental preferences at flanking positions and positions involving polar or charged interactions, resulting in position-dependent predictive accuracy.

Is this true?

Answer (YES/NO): NO